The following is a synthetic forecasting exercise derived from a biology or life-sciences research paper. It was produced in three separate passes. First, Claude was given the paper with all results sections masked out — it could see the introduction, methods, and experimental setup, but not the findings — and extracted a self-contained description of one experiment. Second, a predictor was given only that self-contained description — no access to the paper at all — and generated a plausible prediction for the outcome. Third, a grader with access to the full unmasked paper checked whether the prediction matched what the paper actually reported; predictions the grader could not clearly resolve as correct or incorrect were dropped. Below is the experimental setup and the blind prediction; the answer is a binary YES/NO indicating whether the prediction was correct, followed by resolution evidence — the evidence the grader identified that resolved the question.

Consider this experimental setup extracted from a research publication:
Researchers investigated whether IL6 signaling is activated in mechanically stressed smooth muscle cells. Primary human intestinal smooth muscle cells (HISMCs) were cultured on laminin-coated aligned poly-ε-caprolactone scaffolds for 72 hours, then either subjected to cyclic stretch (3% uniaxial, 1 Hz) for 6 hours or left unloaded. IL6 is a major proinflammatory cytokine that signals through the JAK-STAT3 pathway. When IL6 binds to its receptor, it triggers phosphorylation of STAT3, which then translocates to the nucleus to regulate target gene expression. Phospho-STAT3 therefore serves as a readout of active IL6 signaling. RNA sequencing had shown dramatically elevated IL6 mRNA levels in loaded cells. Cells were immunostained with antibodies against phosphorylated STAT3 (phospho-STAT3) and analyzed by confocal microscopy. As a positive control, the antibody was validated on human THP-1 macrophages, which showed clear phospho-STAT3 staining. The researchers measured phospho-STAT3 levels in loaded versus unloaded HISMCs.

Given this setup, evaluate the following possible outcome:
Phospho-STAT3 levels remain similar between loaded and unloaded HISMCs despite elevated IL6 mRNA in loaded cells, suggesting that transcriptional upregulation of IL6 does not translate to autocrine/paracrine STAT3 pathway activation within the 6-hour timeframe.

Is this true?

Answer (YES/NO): YES